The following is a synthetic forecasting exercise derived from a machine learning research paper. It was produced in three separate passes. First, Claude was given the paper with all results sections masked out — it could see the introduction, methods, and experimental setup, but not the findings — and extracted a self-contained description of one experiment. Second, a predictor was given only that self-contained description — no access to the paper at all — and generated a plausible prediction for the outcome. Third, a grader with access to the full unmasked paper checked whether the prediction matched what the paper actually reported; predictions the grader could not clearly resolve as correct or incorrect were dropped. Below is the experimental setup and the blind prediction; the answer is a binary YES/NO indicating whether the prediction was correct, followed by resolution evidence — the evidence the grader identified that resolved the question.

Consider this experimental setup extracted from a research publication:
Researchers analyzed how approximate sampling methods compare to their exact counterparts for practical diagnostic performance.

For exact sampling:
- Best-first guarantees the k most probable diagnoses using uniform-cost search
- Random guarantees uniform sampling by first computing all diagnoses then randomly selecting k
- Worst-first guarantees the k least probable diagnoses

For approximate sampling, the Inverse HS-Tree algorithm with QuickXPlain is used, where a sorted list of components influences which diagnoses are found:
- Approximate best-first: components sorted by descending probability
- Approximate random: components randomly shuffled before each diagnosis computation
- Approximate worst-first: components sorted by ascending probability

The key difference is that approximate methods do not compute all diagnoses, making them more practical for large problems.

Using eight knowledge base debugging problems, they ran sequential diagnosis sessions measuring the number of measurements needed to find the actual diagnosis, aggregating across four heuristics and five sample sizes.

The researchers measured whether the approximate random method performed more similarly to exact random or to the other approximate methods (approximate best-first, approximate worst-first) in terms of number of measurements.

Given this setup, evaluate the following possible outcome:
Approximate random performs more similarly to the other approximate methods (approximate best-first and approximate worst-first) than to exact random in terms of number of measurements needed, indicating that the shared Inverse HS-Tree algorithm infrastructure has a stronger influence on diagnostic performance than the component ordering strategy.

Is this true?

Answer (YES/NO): NO